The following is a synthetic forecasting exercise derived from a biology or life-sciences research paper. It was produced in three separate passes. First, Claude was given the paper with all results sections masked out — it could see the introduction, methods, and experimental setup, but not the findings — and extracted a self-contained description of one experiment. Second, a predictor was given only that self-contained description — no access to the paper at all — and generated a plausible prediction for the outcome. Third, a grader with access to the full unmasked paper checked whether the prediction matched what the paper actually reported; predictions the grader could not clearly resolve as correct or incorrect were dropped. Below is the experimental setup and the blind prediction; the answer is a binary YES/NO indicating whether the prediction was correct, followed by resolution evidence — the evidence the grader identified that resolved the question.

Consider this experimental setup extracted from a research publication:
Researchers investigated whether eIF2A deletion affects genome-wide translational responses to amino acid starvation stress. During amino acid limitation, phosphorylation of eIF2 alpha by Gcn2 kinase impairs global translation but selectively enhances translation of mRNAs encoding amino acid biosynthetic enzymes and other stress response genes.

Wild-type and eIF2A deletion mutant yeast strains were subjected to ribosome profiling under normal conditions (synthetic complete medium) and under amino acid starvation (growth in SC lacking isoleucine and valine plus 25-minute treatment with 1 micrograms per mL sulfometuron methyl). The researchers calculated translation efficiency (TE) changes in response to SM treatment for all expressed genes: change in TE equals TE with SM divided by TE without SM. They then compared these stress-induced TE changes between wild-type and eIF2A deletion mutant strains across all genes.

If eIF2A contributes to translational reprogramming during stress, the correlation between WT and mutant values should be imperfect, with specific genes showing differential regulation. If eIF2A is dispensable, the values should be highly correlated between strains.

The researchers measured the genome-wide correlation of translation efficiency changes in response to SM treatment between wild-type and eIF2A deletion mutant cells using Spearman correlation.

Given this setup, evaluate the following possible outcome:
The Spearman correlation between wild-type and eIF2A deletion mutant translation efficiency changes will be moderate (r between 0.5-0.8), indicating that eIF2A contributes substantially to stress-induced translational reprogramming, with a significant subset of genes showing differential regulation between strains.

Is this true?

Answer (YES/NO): NO